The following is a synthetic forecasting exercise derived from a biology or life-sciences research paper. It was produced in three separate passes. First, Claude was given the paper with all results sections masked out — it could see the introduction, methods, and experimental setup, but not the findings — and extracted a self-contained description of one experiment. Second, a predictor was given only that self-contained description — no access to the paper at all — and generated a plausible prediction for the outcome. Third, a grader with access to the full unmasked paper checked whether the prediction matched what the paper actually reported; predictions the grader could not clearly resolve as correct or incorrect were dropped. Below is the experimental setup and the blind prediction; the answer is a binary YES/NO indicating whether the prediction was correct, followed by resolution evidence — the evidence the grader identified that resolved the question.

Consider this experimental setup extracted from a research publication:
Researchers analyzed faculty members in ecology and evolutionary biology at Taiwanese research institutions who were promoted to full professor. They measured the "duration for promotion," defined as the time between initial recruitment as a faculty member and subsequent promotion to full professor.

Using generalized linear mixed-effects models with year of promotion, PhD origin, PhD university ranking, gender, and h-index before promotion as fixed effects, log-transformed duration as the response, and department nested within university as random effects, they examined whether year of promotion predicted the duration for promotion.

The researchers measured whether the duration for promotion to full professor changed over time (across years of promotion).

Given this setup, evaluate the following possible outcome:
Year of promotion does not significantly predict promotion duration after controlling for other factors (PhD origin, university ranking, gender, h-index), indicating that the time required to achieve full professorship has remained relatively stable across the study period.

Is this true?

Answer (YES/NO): NO